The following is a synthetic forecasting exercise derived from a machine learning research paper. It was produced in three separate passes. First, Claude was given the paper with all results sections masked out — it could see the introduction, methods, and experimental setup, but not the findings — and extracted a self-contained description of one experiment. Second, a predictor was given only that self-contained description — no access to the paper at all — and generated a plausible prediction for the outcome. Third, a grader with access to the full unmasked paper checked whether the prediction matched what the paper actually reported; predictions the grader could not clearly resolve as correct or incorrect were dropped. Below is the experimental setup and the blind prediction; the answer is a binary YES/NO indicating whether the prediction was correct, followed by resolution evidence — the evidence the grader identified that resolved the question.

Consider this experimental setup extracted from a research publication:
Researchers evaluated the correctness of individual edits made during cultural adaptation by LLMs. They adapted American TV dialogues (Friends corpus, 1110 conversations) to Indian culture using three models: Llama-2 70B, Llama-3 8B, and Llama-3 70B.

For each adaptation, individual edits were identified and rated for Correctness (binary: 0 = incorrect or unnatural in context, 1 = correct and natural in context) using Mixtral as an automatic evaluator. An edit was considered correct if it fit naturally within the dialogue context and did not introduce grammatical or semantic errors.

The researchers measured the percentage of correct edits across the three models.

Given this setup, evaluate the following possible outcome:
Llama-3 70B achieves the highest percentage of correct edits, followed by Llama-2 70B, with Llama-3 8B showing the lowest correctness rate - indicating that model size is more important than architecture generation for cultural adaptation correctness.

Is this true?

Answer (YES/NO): NO